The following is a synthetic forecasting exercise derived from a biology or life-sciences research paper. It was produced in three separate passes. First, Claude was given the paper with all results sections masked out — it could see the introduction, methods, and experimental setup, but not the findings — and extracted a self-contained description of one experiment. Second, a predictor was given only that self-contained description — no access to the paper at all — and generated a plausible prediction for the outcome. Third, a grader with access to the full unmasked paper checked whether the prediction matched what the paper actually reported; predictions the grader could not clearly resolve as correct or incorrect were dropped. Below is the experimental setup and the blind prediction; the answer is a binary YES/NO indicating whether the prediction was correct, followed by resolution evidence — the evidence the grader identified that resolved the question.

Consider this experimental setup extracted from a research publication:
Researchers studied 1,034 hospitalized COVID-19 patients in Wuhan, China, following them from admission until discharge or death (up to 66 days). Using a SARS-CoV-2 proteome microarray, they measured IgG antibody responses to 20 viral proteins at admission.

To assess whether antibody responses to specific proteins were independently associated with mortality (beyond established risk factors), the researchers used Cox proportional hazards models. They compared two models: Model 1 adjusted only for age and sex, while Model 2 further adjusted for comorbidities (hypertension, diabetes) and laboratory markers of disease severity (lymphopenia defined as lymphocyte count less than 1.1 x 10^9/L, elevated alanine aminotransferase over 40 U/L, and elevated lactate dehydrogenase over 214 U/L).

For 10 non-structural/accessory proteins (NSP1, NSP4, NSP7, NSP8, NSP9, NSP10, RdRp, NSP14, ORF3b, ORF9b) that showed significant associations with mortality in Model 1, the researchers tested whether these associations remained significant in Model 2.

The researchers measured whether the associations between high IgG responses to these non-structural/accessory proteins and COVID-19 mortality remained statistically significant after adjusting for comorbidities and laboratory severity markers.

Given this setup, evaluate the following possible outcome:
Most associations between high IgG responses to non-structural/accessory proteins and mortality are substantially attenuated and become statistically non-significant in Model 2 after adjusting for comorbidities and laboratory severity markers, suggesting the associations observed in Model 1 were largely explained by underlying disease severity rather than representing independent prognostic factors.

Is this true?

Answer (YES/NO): NO